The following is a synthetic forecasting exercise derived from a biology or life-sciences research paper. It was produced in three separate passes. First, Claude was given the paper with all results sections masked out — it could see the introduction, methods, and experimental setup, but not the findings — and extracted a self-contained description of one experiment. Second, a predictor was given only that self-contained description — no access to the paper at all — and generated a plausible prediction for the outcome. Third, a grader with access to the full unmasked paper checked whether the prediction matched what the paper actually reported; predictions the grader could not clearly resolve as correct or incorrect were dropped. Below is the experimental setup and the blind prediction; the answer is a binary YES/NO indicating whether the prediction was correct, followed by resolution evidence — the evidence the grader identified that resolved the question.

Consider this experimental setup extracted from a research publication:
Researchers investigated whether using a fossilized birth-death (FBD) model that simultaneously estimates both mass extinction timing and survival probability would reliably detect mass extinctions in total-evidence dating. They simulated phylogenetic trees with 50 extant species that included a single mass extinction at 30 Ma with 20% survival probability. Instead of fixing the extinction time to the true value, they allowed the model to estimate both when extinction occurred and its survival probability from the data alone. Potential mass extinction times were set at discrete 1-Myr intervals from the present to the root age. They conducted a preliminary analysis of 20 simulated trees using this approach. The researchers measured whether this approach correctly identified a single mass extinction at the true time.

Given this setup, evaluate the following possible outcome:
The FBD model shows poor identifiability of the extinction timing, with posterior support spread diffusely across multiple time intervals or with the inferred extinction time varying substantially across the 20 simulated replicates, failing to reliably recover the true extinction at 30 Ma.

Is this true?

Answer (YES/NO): YES